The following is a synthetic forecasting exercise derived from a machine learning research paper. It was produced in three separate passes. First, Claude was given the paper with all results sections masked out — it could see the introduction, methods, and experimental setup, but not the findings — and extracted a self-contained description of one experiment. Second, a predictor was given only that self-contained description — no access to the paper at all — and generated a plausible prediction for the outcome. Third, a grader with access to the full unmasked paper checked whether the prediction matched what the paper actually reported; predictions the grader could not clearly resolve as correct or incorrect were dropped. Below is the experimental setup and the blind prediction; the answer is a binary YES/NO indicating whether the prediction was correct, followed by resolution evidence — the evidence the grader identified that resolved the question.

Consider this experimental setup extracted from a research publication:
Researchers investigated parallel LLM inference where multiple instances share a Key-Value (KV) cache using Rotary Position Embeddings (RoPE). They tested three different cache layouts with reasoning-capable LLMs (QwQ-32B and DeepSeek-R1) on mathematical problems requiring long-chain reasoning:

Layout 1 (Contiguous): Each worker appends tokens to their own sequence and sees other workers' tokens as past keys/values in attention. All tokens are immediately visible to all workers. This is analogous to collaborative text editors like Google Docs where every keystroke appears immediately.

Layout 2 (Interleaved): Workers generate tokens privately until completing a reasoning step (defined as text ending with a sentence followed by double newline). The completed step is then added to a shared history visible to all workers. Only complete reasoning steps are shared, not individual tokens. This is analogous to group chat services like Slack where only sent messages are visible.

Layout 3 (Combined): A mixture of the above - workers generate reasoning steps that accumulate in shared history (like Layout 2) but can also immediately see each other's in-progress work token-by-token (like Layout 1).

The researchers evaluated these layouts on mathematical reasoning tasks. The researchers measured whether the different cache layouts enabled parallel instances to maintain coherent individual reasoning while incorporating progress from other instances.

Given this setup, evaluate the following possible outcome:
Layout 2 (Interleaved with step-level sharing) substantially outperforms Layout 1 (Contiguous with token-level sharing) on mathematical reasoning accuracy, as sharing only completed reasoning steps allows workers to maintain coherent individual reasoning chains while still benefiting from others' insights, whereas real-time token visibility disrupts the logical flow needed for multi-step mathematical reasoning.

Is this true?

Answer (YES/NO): NO